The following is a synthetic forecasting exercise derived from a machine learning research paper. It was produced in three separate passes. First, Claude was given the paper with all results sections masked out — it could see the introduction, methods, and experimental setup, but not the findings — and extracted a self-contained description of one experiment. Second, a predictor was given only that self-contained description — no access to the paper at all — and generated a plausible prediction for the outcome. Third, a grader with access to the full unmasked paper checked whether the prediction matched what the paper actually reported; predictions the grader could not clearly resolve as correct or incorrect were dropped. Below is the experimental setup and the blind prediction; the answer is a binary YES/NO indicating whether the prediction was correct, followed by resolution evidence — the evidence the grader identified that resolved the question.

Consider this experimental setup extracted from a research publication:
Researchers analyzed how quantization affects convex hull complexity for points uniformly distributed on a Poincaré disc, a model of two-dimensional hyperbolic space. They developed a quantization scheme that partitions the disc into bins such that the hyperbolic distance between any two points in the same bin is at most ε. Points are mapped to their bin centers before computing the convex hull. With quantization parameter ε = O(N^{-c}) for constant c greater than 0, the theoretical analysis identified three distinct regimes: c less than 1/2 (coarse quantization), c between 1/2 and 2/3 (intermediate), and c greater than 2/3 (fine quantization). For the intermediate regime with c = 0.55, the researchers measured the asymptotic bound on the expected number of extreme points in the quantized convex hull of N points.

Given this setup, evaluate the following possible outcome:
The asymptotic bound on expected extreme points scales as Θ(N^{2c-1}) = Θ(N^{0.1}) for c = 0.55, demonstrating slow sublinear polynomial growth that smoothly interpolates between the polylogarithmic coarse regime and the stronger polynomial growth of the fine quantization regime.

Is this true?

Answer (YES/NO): NO